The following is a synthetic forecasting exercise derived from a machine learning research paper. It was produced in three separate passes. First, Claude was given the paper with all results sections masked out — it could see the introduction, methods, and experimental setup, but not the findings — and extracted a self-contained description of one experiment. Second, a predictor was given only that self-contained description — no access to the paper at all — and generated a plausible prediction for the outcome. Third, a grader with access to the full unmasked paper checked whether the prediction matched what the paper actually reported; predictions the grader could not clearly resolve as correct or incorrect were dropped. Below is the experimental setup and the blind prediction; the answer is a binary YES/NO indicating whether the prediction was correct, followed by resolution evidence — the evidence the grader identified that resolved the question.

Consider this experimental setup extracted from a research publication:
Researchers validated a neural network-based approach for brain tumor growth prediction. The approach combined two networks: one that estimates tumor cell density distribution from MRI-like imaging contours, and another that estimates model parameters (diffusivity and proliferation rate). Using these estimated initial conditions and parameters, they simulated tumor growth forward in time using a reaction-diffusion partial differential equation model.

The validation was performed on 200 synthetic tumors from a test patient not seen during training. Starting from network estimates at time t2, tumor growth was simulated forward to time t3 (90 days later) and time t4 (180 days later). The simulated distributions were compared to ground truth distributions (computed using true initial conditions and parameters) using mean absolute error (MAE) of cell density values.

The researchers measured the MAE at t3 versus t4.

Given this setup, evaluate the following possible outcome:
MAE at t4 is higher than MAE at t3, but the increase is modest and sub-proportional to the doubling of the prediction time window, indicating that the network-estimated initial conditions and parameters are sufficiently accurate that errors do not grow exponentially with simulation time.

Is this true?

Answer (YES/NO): NO